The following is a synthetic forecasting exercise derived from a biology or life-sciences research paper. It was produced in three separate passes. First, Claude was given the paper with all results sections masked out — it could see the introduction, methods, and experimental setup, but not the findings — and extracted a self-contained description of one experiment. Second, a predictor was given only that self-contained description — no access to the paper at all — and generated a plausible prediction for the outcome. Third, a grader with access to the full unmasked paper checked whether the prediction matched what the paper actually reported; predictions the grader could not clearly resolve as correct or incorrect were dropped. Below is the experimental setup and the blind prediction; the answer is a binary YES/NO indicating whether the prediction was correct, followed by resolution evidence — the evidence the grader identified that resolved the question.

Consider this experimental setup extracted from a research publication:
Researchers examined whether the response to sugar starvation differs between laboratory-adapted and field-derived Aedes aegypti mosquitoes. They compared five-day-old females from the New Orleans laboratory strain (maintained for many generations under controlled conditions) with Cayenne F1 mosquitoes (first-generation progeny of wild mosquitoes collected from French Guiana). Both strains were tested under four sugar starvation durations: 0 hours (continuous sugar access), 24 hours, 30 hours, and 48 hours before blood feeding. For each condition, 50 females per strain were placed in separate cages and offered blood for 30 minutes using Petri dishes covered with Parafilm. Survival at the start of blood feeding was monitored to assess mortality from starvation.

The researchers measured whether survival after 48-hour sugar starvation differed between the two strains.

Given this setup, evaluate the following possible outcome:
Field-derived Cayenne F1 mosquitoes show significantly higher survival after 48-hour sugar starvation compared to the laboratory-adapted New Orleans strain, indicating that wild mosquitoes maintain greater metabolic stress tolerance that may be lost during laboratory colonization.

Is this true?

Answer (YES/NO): NO